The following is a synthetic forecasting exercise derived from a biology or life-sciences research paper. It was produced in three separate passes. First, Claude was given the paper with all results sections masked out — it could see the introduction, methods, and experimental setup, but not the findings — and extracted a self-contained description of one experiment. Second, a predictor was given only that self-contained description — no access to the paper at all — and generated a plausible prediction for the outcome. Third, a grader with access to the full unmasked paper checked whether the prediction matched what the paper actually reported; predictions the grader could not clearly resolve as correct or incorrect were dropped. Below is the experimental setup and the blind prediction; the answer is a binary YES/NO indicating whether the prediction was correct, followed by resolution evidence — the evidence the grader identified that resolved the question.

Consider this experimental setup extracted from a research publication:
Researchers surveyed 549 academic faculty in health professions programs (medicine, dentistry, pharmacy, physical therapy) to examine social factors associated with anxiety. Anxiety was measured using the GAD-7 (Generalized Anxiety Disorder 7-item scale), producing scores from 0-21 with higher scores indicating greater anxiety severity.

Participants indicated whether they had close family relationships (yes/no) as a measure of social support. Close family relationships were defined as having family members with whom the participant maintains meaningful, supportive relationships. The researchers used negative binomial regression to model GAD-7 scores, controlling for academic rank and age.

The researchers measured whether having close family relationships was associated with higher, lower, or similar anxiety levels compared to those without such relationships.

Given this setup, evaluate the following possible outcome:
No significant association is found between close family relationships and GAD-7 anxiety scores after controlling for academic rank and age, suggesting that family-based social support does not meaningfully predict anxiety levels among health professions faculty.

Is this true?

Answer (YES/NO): NO